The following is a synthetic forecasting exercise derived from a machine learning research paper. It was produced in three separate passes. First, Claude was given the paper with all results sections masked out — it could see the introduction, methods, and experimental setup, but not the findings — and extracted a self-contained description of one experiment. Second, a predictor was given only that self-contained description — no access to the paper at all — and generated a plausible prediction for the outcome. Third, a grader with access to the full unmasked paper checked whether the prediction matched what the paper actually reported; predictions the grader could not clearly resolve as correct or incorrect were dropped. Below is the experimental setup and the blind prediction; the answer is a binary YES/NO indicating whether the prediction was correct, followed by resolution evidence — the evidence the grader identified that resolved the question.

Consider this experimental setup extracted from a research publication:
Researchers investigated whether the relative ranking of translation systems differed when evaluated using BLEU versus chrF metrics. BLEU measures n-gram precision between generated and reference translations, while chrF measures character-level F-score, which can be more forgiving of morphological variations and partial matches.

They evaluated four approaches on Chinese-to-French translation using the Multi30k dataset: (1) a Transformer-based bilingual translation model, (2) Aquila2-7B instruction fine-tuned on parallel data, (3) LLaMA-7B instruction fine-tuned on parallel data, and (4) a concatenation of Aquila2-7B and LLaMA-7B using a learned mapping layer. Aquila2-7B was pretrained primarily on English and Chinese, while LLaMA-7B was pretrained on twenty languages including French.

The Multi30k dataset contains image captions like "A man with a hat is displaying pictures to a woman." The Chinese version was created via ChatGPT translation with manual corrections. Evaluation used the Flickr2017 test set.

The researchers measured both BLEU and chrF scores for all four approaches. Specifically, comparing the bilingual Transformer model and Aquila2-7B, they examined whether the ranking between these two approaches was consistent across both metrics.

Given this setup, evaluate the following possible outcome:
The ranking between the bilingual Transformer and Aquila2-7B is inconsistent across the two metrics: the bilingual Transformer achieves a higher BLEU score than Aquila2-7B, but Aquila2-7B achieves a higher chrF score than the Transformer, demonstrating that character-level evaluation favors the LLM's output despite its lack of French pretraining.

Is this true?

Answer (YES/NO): YES